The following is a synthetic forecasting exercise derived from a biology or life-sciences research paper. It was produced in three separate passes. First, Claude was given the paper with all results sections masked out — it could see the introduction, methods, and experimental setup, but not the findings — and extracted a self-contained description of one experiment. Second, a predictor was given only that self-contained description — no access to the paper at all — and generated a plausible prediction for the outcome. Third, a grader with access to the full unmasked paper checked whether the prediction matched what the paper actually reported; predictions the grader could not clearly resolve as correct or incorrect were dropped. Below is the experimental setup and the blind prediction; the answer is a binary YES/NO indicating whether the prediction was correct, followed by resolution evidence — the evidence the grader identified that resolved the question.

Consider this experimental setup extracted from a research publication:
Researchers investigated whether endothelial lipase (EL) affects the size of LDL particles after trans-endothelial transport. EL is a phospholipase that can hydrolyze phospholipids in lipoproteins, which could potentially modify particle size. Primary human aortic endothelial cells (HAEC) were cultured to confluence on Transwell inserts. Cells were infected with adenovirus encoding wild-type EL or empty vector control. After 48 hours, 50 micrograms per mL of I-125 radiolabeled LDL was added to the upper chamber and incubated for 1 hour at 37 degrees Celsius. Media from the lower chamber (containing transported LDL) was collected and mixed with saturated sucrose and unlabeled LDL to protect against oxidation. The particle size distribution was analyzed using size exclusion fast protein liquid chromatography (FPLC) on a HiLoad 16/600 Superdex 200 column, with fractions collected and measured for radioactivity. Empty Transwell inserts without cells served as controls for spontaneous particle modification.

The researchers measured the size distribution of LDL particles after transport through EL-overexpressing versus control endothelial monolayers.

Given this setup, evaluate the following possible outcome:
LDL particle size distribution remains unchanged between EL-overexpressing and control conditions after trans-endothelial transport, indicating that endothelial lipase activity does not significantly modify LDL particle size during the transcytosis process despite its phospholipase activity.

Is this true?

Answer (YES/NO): YES